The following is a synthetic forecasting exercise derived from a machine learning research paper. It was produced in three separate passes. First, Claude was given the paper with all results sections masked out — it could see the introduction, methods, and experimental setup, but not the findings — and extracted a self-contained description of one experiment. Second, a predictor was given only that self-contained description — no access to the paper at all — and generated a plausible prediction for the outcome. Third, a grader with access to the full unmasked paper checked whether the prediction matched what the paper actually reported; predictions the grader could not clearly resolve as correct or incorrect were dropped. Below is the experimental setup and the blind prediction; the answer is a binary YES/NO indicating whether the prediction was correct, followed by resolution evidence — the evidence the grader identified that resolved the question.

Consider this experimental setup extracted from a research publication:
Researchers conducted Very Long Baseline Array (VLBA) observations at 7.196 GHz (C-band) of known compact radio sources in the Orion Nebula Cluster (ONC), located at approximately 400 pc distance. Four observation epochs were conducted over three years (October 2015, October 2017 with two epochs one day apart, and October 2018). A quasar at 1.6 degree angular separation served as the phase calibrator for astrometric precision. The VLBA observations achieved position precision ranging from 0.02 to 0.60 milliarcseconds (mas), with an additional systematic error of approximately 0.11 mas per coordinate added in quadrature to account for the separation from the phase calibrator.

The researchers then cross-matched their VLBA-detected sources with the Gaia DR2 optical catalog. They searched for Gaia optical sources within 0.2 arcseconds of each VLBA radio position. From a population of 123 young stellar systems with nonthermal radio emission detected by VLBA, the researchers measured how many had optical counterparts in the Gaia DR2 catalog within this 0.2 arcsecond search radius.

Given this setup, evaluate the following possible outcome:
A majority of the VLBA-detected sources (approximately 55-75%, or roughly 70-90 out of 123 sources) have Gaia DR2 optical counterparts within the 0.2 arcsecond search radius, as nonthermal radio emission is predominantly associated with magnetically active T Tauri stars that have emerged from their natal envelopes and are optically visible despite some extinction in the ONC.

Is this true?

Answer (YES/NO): NO